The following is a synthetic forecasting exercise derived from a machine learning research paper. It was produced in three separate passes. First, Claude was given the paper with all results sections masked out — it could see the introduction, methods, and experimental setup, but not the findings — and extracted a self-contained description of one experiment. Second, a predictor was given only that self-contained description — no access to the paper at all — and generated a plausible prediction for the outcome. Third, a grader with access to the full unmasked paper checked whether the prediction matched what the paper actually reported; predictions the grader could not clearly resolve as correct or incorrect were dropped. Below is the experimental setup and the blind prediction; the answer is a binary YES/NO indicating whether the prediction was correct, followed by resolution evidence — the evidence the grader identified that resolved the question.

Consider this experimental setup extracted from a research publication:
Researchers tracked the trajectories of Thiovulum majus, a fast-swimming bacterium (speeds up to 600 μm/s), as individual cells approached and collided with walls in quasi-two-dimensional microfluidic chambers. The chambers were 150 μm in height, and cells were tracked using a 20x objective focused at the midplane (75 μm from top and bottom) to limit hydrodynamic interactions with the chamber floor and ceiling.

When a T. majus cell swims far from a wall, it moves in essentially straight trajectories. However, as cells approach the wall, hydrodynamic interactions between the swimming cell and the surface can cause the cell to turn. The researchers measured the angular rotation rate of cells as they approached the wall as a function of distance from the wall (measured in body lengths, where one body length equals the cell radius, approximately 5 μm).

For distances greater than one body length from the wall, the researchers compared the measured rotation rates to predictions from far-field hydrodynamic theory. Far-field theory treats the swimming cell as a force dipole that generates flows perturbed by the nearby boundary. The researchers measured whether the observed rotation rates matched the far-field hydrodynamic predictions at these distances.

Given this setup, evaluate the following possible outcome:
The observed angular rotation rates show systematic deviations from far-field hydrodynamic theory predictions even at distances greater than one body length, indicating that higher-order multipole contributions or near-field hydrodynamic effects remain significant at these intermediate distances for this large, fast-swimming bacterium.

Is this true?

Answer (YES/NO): NO